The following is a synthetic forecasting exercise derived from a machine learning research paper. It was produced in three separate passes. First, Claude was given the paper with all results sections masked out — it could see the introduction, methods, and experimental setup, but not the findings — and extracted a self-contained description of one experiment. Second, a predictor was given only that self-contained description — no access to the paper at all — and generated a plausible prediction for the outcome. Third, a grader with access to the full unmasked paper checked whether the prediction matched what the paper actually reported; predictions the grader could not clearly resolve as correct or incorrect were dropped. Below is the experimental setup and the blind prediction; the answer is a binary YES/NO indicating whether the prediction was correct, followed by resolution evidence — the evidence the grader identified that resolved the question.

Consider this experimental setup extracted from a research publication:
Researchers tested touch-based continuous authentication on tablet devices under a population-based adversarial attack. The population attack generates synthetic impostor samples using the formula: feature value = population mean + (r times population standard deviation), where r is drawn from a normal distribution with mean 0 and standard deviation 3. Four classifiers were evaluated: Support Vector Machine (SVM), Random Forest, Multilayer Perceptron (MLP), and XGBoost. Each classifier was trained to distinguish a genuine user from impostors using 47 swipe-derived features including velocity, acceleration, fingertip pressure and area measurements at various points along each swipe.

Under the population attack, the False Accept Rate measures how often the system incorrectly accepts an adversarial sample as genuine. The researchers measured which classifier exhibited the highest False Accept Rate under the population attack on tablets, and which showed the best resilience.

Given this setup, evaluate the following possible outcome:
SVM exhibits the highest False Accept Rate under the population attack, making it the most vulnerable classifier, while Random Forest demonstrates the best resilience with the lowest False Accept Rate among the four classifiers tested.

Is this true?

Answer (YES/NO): NO